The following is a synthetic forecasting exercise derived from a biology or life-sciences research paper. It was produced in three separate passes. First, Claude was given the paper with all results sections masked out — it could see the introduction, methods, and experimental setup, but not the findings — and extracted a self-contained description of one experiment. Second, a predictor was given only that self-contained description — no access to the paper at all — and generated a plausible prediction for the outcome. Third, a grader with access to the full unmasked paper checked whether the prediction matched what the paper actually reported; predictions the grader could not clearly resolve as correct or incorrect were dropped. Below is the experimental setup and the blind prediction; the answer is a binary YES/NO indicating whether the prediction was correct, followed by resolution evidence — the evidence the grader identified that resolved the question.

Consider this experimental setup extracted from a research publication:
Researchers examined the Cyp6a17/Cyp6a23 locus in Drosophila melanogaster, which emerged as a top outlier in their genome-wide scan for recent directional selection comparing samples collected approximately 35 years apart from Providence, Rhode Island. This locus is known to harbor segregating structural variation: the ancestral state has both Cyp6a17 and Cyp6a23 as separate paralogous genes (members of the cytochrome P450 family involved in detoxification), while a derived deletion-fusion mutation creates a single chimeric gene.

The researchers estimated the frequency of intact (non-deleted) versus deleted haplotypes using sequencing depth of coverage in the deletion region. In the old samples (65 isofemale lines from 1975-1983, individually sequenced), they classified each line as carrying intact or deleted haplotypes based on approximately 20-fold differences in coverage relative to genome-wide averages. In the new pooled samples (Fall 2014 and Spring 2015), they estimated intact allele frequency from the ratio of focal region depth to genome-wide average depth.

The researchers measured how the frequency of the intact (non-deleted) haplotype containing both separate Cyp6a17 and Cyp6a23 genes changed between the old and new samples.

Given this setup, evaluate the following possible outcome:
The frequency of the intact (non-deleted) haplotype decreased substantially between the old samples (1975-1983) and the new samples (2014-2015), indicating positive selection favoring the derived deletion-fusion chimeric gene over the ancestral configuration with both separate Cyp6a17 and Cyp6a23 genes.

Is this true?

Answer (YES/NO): NO